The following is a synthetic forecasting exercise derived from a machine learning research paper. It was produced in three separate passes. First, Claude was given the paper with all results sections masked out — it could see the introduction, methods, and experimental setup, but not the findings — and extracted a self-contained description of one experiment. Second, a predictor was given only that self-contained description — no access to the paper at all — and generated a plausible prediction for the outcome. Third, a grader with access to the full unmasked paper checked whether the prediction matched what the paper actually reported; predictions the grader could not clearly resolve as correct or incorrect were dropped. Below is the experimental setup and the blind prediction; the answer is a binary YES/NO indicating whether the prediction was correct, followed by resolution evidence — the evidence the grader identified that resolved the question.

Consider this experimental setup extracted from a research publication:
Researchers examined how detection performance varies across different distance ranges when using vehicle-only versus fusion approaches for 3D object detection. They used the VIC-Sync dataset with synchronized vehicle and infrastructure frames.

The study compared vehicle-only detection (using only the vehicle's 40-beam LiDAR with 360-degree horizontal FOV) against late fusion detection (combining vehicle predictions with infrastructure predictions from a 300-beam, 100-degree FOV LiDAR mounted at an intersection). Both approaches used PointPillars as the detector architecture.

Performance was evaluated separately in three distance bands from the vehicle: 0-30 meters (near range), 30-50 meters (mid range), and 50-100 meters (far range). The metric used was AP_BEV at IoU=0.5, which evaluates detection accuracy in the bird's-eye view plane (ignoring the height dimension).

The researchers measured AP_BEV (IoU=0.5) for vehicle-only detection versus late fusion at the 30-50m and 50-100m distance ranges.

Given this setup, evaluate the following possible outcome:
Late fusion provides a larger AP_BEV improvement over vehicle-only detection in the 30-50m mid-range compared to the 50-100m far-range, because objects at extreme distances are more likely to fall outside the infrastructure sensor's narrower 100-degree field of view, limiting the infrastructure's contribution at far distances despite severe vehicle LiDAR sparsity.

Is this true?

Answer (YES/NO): YES